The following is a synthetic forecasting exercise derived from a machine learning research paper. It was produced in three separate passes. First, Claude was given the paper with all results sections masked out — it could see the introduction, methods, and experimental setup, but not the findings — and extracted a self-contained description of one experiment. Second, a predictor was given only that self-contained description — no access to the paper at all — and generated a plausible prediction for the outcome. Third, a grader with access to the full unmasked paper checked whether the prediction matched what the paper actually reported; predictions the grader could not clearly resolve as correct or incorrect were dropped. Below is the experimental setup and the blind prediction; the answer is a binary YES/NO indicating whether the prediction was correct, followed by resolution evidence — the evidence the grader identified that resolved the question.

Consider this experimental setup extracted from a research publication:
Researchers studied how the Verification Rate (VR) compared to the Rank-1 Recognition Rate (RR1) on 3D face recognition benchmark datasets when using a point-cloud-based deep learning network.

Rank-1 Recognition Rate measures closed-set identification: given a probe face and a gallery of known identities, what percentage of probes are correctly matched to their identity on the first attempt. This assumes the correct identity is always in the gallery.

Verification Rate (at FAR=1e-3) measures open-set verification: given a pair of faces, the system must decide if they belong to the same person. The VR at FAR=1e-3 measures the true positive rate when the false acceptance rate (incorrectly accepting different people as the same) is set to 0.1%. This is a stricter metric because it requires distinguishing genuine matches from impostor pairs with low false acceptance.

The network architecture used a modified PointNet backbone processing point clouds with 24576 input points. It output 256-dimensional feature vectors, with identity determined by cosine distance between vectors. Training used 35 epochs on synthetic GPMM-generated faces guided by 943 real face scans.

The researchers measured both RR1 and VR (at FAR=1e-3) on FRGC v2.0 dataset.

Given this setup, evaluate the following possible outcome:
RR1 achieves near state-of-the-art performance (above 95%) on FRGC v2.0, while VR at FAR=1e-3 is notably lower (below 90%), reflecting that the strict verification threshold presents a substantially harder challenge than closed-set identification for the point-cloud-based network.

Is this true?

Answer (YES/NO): NO